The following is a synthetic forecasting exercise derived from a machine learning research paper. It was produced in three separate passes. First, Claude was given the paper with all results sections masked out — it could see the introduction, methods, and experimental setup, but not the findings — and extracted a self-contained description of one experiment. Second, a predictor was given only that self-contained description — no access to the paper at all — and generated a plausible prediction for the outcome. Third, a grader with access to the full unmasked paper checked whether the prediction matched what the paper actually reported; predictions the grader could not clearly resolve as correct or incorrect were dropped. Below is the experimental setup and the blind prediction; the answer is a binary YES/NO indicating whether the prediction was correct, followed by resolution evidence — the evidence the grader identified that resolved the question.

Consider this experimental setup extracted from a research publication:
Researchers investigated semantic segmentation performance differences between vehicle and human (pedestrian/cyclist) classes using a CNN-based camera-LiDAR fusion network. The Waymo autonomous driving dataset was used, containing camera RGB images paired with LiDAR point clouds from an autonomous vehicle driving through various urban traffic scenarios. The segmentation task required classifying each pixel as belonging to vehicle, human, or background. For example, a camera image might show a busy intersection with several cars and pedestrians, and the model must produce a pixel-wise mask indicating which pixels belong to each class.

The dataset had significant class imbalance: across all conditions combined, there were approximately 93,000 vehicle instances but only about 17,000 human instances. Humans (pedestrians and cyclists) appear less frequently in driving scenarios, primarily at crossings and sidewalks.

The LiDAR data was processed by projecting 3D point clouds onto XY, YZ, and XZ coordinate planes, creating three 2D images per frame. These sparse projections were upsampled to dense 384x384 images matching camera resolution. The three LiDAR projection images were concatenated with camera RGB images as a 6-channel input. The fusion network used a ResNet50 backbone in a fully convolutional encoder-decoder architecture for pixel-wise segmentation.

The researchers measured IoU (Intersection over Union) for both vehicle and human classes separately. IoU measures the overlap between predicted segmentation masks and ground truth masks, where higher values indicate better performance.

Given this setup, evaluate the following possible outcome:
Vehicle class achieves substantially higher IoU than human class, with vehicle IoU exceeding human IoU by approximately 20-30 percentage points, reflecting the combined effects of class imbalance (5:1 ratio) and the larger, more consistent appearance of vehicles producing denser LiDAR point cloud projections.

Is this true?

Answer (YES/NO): NO